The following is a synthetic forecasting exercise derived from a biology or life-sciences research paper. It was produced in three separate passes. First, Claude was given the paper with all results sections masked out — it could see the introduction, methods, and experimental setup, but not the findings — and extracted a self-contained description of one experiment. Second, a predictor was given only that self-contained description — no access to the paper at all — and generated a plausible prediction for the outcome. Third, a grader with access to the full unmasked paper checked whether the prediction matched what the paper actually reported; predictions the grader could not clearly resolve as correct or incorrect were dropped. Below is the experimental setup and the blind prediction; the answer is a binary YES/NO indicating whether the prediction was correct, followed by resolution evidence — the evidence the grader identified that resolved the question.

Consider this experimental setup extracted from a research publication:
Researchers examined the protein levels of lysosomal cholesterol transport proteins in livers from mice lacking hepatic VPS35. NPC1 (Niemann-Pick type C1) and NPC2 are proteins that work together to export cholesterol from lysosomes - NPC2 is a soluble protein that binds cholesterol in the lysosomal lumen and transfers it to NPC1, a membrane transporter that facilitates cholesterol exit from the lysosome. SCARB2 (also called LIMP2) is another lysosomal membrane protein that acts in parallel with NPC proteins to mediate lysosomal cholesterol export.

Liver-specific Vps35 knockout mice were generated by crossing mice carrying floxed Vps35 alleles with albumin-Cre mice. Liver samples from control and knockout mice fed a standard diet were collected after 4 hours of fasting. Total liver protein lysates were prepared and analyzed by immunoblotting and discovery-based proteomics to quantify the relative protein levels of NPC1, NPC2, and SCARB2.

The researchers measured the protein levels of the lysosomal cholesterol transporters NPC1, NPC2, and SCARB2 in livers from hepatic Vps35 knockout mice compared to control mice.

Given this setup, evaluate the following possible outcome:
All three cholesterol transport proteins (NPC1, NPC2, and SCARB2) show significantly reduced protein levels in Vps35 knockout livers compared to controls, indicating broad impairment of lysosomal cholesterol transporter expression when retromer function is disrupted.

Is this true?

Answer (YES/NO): NO